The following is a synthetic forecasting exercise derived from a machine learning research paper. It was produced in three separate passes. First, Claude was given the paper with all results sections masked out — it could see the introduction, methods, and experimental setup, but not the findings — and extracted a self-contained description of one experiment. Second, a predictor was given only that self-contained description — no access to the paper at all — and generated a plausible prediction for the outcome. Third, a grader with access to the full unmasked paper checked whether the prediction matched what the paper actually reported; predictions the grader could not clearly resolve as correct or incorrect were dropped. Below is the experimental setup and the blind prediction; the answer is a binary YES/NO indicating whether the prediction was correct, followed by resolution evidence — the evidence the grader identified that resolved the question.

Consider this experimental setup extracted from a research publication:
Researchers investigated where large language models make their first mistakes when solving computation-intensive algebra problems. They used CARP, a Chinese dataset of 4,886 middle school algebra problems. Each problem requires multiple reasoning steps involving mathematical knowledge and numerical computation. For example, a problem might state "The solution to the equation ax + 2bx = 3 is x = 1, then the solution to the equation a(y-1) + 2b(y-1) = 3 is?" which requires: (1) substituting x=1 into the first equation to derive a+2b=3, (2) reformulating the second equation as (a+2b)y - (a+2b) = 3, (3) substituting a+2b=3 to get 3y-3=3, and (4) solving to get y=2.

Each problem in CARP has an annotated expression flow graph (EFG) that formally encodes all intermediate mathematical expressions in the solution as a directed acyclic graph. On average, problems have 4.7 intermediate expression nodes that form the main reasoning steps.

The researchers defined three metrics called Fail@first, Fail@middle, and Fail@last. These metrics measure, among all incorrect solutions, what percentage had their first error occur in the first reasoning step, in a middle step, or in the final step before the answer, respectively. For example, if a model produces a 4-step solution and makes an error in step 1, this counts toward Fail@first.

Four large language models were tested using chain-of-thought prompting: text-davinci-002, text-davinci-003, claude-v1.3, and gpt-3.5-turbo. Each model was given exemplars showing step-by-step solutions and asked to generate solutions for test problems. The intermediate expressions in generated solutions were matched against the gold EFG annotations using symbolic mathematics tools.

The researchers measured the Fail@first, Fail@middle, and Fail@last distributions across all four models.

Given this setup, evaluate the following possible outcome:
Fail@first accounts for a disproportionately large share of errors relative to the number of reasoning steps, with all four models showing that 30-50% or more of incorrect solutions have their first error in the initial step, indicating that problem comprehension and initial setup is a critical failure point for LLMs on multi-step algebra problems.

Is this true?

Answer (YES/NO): YES